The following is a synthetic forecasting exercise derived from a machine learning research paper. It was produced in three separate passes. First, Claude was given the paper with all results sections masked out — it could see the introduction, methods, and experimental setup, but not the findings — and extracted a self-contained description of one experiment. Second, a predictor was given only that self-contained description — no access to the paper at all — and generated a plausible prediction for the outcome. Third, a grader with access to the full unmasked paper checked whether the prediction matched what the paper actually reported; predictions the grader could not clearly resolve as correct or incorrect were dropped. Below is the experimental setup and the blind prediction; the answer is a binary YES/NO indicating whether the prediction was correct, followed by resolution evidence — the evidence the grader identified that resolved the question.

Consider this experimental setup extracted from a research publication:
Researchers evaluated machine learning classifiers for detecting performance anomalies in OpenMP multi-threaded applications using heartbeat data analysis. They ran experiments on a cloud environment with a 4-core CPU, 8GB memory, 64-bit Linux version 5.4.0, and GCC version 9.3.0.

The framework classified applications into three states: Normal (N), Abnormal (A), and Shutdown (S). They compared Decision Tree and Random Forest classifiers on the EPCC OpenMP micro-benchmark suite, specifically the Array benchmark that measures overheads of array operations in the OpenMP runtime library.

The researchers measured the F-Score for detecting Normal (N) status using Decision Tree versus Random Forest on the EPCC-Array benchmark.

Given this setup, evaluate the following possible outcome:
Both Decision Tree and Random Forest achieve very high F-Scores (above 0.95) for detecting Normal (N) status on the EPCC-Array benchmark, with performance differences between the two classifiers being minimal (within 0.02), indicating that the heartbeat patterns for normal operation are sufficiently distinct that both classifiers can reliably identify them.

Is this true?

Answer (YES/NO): YES